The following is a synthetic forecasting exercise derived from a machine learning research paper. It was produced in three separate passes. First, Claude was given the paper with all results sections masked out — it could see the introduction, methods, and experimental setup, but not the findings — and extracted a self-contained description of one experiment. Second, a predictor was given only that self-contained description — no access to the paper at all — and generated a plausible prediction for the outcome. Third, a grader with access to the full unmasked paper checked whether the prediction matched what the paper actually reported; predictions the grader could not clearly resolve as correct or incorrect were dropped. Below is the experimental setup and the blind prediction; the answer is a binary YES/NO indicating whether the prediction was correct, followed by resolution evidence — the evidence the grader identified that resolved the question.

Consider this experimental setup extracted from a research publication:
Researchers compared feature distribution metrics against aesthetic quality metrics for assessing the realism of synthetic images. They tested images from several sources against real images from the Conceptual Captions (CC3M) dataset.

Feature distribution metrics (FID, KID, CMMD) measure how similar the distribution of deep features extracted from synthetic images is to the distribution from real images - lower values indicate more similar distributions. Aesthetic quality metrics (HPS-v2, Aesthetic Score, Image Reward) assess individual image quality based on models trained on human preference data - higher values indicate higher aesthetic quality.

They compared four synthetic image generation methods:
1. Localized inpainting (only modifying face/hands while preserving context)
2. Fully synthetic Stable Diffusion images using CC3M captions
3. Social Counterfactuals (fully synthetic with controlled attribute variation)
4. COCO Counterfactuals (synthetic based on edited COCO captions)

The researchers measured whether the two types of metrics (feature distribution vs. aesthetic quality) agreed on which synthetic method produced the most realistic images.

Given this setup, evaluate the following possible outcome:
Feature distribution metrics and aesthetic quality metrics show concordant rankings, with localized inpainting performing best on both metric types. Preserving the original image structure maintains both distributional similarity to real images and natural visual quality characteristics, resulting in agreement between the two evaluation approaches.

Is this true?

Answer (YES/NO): NO